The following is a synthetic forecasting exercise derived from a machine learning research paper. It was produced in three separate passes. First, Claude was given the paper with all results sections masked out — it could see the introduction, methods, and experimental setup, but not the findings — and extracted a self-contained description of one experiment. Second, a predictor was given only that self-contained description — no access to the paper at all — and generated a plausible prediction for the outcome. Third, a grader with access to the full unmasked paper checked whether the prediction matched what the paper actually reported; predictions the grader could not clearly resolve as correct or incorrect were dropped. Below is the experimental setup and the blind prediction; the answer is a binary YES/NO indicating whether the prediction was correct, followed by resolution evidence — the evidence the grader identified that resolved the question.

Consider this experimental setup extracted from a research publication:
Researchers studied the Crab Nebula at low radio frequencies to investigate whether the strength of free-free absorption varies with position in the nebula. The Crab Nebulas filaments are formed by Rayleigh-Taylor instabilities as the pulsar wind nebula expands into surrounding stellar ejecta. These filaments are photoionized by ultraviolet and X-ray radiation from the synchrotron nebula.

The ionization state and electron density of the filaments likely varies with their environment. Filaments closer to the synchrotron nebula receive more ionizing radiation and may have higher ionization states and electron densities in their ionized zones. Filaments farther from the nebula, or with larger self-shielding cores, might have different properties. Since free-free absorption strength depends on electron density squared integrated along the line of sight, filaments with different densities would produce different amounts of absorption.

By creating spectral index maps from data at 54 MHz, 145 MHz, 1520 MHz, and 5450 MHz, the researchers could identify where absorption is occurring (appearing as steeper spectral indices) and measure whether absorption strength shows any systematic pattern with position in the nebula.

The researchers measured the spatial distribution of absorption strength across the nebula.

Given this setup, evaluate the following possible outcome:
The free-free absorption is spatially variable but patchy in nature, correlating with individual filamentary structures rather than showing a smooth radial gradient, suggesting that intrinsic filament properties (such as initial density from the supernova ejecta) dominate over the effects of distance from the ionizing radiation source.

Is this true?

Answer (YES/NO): NO